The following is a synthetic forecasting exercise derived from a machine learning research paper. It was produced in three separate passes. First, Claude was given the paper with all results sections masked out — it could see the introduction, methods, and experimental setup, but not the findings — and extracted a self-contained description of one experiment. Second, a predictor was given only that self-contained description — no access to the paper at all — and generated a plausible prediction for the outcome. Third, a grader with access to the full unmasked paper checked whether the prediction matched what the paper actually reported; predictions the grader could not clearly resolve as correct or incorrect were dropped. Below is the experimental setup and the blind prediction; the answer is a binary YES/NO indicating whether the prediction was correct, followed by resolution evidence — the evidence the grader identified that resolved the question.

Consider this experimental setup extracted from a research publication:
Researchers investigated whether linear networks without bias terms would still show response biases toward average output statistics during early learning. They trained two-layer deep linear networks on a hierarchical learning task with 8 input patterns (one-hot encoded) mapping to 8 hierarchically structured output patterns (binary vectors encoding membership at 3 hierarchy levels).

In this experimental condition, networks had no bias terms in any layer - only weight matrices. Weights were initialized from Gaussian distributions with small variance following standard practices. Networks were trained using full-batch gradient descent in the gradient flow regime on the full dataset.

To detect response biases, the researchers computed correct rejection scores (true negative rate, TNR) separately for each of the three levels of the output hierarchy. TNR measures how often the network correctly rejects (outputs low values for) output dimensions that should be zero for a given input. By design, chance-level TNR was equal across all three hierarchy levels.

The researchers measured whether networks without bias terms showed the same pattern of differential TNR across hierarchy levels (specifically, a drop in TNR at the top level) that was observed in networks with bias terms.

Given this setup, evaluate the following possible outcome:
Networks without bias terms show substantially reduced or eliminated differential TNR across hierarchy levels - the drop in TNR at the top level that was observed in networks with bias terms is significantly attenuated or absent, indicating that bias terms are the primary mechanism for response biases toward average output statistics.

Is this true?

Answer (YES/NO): YES